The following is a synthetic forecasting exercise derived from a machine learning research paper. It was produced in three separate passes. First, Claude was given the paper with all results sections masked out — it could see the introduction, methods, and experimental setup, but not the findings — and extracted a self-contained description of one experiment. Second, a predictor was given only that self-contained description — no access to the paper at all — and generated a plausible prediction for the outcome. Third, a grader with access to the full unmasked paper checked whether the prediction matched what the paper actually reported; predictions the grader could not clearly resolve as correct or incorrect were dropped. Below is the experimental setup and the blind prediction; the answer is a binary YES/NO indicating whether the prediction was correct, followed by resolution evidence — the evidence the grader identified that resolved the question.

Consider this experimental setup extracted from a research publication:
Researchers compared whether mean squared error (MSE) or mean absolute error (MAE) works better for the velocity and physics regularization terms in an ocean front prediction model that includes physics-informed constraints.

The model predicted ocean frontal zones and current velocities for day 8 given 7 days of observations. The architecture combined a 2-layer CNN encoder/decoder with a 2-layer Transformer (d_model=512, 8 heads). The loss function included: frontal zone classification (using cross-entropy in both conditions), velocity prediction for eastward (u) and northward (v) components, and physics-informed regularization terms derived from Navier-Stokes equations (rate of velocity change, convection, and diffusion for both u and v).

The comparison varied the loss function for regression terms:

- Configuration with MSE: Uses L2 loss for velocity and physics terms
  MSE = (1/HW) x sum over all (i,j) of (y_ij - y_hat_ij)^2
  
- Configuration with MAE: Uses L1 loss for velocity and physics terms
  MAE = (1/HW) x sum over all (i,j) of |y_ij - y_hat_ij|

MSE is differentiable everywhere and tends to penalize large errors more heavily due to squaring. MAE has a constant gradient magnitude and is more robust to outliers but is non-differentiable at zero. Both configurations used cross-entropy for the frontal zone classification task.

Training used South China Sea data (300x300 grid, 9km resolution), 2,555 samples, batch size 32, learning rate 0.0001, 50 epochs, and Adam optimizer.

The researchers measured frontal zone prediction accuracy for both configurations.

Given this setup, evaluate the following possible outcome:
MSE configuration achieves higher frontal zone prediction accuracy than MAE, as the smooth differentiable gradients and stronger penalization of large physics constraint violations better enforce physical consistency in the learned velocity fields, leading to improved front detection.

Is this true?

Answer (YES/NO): YES